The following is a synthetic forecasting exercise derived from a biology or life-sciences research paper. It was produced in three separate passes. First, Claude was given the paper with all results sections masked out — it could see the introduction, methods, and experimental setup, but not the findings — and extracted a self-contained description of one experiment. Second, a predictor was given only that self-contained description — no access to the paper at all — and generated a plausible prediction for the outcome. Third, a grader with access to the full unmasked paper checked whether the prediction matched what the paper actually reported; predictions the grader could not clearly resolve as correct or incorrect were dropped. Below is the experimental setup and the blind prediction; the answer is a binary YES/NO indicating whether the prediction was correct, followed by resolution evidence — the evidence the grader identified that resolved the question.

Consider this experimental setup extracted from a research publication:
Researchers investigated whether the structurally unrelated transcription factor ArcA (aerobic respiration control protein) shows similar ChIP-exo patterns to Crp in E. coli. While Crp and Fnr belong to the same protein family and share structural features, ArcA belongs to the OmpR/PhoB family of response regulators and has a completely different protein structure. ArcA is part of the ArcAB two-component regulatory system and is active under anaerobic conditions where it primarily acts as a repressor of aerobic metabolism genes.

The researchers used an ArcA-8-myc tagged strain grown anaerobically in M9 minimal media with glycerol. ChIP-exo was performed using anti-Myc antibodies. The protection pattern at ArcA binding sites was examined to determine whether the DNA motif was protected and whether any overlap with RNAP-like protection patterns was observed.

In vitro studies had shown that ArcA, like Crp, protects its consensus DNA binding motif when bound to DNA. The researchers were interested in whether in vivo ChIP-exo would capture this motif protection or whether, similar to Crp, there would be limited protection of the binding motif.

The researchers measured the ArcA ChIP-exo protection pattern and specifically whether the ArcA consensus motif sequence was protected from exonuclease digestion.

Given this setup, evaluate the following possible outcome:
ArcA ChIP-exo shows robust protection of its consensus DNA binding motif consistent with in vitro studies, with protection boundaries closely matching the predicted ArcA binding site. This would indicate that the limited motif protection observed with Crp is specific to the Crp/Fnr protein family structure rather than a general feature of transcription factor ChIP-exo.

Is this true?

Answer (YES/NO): YES